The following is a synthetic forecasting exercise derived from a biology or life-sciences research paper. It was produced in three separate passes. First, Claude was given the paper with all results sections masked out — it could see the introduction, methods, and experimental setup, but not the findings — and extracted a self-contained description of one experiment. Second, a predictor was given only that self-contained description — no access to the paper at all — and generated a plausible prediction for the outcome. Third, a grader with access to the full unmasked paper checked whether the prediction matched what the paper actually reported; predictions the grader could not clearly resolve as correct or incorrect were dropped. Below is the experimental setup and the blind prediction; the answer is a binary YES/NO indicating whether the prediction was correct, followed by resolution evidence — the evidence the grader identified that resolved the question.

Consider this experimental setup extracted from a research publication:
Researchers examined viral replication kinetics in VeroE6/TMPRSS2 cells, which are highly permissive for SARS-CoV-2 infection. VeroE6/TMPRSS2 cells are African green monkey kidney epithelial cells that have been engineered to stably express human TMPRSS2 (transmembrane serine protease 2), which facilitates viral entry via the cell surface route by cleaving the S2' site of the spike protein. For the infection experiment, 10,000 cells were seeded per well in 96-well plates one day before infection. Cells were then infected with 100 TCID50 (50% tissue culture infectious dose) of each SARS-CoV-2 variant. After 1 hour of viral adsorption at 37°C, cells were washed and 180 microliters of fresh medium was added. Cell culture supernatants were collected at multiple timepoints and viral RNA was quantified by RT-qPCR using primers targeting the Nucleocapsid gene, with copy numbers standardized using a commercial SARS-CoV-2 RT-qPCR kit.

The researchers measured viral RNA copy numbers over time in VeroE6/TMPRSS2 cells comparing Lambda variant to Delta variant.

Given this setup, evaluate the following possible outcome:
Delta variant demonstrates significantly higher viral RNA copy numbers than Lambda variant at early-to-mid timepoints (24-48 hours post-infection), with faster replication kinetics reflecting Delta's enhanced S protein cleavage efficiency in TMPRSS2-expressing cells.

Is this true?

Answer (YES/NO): NO